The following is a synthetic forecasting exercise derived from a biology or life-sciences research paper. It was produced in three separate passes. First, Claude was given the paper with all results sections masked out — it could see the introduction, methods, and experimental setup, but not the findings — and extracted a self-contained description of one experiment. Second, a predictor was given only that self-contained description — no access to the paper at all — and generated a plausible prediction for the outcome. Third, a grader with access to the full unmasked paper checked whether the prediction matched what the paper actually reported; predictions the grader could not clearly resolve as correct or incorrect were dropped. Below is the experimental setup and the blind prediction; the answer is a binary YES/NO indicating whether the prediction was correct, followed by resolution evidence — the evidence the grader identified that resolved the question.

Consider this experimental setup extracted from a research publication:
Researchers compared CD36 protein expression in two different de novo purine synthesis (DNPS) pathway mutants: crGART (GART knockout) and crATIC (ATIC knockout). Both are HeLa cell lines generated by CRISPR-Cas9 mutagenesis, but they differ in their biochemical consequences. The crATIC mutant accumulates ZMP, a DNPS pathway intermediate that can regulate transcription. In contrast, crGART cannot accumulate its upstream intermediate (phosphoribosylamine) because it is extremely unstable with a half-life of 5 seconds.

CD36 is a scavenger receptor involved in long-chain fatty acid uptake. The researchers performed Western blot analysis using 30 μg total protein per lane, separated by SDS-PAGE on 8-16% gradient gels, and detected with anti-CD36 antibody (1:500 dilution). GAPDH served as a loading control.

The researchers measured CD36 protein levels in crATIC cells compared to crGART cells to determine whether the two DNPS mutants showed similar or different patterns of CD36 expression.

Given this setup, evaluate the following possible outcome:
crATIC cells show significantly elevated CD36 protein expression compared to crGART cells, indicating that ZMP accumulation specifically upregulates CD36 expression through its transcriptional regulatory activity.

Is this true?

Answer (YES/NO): NO